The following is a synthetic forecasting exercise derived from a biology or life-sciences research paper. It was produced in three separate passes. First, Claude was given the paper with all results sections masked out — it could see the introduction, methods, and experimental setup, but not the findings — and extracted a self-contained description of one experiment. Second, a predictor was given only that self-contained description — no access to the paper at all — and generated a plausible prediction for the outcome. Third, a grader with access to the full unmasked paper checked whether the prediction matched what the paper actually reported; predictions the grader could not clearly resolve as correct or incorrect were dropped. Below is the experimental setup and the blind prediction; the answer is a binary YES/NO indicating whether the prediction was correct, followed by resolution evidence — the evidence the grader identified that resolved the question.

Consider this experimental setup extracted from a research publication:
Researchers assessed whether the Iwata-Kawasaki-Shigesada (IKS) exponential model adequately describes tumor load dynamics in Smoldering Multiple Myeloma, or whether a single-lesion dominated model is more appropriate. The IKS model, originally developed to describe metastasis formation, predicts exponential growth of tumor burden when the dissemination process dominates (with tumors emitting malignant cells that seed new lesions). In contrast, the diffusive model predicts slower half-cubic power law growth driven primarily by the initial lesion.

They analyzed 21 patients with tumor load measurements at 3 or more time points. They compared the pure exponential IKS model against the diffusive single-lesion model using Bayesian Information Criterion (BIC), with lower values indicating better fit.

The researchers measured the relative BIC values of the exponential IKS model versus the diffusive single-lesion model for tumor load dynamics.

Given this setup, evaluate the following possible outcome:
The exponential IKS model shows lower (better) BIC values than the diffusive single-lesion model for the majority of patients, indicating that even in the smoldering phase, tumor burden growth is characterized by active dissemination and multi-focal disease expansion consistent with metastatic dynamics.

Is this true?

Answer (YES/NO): YES